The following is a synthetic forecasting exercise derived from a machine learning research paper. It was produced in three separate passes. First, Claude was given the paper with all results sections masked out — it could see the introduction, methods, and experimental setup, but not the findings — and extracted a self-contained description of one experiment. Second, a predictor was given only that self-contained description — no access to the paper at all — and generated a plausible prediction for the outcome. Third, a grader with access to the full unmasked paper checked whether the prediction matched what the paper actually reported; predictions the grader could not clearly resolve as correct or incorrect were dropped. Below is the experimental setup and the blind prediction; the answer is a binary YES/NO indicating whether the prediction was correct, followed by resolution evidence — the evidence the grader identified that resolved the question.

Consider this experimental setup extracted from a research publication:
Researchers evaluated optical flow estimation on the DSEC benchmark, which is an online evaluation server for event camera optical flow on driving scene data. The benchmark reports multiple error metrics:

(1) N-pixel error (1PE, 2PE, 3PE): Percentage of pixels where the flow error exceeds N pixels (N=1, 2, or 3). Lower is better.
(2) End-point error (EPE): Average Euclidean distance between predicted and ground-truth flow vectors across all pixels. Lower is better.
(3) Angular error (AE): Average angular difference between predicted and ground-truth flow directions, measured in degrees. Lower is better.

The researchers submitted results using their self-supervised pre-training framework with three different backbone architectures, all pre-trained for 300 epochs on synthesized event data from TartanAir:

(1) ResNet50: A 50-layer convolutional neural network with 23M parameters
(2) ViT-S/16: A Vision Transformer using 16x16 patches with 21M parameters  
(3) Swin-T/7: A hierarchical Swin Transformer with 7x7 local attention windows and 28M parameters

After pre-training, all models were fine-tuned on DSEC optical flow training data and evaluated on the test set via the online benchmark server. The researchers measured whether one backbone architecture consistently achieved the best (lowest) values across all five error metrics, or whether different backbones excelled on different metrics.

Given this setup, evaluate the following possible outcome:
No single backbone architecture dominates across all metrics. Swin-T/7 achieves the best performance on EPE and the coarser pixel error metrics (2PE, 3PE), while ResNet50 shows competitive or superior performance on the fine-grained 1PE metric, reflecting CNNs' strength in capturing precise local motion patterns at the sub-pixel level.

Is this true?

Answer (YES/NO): NO